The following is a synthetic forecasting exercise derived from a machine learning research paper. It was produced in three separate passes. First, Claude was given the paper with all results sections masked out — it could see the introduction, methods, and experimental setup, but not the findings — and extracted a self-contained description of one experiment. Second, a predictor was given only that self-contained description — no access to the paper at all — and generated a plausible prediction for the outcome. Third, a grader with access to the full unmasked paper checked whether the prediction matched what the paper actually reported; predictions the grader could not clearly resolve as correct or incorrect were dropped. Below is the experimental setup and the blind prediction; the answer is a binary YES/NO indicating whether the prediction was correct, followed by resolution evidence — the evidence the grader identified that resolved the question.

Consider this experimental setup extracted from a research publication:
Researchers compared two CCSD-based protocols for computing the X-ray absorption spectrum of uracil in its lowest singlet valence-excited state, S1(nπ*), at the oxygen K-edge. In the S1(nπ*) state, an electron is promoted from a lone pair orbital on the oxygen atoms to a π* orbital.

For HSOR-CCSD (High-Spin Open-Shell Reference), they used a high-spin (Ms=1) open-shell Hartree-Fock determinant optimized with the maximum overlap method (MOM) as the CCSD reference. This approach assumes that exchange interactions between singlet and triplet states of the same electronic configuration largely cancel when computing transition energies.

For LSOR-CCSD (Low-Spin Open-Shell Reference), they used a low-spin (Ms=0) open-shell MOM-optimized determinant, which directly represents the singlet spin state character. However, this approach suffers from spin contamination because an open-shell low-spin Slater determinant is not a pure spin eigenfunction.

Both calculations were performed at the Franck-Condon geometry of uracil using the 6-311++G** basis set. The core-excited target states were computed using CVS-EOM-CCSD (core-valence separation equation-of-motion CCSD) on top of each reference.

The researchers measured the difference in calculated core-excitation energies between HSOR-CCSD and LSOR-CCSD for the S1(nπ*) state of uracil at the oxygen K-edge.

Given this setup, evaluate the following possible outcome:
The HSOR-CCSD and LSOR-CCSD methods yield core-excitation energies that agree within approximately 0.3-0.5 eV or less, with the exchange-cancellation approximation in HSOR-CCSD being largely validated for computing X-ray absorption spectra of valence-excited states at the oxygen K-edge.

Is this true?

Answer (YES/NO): YES